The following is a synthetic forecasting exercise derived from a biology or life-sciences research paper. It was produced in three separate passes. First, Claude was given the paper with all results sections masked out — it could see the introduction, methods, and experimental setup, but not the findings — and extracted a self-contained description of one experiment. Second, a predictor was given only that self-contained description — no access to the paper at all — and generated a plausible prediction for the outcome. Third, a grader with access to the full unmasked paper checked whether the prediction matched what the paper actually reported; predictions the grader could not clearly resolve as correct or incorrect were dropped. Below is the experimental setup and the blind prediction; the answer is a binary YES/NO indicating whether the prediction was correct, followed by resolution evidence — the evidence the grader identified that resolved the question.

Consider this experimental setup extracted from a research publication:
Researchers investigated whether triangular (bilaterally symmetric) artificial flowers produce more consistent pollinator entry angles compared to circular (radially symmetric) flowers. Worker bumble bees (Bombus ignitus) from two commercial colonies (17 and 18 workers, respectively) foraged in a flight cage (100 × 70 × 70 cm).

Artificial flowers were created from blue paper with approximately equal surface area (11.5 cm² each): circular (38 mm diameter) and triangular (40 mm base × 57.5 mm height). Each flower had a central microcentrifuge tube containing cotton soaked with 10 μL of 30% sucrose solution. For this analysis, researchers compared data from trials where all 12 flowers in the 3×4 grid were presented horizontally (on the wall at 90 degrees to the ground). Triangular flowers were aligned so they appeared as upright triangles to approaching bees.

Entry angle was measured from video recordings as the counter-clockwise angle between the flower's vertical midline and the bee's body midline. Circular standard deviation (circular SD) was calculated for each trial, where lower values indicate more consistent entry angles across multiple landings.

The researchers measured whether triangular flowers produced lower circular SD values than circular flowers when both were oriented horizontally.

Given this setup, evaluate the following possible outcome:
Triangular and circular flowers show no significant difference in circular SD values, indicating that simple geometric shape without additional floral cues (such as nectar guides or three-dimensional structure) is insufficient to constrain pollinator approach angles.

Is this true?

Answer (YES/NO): YES